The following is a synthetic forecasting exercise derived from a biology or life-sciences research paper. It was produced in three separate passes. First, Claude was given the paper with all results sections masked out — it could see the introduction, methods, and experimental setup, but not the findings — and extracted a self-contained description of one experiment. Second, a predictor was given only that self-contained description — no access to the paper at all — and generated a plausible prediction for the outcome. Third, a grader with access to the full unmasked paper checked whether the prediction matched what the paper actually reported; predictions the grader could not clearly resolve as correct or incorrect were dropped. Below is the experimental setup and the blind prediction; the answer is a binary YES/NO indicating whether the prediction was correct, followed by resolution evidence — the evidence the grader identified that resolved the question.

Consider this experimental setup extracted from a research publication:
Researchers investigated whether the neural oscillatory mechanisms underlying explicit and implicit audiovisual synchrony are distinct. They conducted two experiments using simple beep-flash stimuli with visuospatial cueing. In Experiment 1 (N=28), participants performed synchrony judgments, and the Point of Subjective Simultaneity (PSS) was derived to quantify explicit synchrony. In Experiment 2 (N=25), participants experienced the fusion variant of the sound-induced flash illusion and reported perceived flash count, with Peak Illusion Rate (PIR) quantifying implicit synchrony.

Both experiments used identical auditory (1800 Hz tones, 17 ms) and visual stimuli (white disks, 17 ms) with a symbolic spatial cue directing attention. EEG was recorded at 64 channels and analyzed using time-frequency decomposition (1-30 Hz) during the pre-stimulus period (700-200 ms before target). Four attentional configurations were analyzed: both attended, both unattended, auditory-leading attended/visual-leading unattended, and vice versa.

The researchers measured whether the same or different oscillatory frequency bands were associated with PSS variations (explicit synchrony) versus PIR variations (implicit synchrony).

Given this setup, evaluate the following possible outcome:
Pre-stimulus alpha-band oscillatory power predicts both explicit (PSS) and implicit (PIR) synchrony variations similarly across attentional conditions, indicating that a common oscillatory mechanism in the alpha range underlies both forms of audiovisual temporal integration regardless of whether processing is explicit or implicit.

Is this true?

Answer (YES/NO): NO